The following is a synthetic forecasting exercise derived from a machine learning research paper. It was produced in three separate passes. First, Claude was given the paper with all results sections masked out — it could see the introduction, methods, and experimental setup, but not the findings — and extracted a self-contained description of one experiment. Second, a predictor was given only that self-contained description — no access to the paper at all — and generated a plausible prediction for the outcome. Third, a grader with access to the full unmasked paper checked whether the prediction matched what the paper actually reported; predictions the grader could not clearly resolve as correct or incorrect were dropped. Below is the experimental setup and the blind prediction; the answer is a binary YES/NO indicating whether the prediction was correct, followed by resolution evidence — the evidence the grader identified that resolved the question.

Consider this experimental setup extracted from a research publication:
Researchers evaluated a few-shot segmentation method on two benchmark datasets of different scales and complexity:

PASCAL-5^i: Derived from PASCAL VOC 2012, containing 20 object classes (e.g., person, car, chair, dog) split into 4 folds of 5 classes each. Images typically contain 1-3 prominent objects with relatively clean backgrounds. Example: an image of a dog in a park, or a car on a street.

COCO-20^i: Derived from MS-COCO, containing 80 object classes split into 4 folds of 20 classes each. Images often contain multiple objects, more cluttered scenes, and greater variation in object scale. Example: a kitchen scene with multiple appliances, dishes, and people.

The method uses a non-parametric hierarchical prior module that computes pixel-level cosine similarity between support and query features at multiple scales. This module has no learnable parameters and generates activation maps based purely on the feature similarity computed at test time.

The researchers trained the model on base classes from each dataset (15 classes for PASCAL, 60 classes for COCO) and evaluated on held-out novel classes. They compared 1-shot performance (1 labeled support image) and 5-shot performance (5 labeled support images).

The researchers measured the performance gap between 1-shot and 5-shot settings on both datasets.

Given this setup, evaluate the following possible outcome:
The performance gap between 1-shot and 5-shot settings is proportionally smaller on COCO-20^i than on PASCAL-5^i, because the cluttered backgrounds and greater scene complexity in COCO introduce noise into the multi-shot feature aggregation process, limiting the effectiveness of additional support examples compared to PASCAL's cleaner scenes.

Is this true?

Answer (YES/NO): NO